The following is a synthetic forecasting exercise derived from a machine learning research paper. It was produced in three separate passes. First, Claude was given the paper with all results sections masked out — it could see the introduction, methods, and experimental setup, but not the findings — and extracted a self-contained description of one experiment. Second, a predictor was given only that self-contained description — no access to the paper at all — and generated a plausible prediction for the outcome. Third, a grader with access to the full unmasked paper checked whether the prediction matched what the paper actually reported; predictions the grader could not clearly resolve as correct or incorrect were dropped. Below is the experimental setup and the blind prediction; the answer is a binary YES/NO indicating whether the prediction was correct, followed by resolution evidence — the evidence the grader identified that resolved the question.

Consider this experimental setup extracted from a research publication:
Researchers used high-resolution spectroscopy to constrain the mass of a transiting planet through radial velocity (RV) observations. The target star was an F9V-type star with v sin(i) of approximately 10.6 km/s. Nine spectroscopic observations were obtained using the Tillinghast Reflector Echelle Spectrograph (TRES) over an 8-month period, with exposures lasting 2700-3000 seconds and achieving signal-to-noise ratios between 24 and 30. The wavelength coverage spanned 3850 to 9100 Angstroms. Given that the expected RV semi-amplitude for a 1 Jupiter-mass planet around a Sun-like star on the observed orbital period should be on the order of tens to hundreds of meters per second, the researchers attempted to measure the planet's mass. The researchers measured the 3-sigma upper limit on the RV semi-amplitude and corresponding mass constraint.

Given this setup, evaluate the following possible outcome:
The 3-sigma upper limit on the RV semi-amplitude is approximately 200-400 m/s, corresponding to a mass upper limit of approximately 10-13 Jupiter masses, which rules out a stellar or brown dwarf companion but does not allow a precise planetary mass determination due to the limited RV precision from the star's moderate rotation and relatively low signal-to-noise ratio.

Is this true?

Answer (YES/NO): NO